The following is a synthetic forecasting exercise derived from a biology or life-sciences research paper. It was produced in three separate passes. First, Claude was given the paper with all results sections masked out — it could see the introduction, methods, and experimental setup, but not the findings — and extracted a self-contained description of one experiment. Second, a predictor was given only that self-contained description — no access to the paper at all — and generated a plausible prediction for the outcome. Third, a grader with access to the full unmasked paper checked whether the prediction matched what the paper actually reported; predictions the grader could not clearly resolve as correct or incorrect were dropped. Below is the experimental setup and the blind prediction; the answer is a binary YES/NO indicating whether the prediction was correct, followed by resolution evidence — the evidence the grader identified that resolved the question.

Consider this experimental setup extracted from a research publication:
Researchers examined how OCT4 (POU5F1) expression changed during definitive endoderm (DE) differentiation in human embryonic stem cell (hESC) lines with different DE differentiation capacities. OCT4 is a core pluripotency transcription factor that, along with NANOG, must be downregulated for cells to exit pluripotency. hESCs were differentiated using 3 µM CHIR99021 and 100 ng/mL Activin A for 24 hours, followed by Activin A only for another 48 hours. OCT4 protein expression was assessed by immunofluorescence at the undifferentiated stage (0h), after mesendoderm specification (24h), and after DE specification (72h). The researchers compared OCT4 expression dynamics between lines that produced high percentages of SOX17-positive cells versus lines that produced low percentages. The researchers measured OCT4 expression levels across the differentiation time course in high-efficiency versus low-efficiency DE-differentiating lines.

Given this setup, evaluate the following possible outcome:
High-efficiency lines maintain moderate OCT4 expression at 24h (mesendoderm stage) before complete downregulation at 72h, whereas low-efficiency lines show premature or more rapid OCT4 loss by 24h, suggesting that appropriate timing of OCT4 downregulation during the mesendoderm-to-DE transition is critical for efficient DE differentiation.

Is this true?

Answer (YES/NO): NO